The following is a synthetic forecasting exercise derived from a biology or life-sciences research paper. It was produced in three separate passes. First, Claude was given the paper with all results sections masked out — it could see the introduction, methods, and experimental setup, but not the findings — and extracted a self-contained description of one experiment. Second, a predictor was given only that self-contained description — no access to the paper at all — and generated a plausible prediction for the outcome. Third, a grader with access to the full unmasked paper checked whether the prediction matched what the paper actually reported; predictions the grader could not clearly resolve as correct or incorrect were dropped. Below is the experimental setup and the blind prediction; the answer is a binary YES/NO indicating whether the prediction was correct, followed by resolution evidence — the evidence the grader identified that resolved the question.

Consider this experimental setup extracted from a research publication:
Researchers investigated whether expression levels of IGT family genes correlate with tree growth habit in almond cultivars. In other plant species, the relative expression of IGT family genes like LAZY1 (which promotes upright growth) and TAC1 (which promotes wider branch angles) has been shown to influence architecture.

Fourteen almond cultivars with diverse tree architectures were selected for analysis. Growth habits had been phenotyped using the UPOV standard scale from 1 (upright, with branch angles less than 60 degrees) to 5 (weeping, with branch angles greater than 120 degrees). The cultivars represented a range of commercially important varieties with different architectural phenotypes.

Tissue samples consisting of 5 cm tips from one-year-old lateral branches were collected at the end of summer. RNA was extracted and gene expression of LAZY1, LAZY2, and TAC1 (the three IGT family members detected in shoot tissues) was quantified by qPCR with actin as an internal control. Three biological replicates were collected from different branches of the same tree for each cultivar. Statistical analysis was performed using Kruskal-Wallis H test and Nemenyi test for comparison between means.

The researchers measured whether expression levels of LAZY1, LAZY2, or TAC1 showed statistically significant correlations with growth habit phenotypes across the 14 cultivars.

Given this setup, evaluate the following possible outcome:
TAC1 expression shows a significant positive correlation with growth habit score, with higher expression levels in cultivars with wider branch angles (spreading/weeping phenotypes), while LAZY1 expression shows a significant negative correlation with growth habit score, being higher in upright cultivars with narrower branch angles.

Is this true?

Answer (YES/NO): NO